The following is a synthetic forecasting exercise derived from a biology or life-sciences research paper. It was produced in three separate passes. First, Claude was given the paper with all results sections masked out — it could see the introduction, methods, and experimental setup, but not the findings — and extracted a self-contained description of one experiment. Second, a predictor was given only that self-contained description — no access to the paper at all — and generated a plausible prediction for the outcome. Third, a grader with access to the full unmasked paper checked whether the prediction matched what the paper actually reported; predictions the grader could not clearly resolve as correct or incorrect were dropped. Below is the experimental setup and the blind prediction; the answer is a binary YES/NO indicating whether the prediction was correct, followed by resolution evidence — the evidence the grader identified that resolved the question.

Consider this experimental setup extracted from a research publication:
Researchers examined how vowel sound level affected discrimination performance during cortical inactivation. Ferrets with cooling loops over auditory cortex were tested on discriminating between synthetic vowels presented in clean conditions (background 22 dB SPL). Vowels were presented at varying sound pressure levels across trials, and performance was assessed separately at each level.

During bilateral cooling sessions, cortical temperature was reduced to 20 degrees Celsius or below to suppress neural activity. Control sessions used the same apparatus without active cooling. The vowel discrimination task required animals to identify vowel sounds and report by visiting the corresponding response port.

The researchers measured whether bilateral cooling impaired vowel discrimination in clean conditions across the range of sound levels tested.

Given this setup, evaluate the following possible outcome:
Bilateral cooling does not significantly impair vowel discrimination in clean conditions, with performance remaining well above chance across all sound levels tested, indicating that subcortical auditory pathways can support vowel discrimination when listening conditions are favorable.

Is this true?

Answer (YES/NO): YES